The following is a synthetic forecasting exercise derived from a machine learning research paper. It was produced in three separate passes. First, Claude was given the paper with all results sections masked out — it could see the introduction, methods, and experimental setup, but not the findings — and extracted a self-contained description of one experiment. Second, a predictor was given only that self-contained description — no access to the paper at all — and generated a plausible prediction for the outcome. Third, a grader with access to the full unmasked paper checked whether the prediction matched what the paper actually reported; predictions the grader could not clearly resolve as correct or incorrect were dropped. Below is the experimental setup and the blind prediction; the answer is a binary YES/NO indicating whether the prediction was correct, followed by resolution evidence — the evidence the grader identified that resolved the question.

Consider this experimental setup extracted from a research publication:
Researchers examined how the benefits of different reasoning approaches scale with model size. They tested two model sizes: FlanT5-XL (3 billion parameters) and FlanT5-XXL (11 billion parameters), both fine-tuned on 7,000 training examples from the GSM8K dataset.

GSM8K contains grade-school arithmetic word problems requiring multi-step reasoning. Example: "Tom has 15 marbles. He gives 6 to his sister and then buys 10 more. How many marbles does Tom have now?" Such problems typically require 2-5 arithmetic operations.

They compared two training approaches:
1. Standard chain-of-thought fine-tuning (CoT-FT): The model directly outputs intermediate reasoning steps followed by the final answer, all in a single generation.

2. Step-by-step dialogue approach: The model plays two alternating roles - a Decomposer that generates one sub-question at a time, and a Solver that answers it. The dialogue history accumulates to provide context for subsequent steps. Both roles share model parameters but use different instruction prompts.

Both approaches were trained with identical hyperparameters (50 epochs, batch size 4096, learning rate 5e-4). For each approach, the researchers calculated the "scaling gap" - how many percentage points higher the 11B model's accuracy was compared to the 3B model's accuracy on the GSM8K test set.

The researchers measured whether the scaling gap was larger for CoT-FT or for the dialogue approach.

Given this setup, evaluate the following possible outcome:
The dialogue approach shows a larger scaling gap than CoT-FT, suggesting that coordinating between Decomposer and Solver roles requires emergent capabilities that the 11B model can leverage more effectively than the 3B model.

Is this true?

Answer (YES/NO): YES